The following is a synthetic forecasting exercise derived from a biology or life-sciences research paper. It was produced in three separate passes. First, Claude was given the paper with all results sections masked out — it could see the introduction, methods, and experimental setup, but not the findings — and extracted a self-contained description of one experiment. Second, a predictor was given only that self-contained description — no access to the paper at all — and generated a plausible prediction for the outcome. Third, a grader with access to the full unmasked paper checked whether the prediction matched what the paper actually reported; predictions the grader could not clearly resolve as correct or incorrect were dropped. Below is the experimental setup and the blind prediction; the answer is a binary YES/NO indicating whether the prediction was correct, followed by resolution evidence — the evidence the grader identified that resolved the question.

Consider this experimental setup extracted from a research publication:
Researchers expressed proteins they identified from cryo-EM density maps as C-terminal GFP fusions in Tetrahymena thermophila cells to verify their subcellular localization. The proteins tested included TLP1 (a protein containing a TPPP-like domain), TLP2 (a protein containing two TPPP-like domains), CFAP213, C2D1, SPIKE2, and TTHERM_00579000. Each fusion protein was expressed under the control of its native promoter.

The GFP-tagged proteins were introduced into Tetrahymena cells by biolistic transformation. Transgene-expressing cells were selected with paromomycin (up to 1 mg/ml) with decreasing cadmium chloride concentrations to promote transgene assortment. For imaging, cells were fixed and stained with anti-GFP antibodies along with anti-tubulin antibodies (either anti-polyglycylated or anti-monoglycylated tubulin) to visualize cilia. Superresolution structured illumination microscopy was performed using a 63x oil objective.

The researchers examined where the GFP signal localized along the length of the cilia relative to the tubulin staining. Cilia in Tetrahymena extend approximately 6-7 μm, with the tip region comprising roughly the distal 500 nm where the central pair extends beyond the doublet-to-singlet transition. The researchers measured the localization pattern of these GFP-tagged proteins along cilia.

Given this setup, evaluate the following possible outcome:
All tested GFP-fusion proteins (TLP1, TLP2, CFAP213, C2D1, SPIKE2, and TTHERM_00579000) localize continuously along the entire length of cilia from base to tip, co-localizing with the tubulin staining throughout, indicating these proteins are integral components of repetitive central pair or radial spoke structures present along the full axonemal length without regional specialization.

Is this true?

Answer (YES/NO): NO